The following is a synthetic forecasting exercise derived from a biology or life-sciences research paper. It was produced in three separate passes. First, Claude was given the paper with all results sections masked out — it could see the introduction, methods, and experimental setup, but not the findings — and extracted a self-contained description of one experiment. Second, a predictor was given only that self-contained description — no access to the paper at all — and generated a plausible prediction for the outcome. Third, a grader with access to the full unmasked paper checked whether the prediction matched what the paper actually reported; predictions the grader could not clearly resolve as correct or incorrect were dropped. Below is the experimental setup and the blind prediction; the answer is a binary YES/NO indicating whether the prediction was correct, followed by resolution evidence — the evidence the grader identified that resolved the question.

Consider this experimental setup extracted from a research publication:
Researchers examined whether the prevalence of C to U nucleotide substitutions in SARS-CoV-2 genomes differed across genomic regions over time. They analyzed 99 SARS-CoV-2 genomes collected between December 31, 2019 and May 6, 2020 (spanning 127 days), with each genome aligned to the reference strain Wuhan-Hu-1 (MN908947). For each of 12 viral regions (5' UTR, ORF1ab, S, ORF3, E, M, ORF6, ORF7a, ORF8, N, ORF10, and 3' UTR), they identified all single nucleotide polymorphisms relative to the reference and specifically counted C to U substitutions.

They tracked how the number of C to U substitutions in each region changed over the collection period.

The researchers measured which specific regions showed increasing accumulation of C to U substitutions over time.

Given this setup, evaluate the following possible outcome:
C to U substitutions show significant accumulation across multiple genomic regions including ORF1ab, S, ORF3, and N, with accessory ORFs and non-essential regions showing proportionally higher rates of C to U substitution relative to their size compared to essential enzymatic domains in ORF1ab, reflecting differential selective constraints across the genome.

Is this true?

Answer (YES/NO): NO